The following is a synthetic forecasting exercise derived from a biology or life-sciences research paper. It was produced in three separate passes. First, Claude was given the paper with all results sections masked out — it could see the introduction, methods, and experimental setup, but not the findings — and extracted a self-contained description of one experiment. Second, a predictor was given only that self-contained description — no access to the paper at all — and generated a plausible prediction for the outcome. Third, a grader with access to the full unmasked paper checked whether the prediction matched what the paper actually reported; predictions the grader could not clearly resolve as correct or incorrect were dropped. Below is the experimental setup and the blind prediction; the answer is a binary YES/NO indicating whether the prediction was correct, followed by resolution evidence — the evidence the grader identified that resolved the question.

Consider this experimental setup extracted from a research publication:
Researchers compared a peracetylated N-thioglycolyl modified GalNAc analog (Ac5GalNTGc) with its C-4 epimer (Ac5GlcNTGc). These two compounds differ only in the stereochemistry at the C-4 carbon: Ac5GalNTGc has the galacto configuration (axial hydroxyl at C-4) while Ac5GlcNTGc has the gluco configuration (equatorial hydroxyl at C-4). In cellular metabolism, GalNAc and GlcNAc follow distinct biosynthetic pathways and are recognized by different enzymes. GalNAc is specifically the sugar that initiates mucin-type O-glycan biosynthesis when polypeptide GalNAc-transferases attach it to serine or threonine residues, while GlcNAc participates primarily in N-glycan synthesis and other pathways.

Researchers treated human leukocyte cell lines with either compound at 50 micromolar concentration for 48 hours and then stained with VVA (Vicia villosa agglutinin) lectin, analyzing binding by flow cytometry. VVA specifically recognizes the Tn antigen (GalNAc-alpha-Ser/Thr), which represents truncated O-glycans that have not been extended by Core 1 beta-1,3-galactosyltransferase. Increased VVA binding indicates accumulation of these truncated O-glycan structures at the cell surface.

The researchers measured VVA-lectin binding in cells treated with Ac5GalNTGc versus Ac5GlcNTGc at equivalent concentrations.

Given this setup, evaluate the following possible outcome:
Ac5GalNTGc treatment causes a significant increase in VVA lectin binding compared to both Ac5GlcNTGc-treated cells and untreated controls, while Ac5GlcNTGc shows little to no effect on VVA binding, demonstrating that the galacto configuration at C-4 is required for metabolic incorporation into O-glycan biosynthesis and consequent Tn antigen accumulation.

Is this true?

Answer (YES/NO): YES